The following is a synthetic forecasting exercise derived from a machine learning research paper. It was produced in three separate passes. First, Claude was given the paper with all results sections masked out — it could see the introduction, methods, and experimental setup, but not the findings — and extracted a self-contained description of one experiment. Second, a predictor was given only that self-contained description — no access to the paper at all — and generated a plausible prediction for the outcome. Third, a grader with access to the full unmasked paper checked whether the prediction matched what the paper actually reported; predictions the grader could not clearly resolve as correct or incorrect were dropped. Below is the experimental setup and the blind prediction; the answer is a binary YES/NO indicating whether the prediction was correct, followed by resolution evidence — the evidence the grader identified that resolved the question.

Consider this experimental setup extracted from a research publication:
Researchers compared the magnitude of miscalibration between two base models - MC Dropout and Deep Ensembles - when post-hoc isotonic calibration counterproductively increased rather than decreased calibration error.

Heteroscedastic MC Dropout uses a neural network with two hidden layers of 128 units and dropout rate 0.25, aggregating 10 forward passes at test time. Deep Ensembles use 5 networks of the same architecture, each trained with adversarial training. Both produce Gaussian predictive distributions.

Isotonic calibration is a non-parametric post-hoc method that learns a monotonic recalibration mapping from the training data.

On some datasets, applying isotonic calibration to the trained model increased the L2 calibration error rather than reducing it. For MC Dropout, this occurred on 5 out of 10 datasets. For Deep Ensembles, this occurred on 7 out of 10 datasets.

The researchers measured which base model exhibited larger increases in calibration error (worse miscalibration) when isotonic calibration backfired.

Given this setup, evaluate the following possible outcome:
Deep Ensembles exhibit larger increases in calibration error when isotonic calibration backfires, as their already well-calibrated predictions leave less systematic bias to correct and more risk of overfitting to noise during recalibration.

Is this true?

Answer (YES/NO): YES